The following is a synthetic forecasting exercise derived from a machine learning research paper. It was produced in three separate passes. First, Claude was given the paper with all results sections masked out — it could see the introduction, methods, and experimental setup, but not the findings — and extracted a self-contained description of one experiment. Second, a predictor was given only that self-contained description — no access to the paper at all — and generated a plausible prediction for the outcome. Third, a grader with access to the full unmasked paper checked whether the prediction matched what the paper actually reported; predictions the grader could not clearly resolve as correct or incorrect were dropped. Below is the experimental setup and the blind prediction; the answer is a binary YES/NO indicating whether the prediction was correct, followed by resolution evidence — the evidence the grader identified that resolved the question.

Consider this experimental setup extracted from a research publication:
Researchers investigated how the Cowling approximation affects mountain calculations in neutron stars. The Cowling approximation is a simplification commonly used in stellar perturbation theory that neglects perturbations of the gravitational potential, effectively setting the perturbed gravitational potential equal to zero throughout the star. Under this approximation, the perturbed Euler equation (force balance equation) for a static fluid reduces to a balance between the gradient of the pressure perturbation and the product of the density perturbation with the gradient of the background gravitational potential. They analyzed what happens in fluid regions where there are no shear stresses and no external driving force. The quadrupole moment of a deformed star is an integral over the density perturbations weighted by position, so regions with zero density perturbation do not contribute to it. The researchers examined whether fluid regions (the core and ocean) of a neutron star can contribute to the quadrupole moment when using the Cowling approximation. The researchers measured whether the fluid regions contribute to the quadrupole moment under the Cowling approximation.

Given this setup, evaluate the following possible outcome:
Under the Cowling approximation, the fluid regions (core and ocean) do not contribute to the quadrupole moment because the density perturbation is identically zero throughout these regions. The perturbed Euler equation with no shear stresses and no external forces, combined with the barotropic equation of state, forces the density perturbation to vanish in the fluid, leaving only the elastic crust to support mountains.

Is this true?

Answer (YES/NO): YES